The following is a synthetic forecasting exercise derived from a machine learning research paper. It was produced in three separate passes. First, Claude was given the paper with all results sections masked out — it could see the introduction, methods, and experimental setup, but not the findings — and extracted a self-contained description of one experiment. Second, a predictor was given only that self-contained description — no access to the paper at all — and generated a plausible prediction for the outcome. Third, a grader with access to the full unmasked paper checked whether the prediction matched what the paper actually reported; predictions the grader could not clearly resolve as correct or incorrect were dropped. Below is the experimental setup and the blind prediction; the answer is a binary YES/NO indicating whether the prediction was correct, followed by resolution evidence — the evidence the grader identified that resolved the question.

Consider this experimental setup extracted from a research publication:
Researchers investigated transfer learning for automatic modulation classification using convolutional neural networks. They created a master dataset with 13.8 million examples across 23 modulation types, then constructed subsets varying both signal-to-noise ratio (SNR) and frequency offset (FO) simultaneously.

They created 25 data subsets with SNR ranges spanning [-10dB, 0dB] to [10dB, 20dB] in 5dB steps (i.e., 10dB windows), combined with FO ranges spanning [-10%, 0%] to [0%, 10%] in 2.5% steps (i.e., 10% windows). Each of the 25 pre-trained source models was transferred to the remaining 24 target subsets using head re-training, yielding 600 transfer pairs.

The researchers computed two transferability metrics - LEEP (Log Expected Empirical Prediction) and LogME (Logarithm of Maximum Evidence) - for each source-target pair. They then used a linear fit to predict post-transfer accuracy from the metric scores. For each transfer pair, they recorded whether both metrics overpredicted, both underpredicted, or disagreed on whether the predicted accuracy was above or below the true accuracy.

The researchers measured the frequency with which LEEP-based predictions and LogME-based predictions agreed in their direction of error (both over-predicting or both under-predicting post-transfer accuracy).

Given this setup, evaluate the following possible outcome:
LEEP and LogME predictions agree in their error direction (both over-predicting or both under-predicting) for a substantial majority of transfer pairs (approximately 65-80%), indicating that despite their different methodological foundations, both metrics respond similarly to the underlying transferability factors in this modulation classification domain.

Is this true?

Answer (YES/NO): YES